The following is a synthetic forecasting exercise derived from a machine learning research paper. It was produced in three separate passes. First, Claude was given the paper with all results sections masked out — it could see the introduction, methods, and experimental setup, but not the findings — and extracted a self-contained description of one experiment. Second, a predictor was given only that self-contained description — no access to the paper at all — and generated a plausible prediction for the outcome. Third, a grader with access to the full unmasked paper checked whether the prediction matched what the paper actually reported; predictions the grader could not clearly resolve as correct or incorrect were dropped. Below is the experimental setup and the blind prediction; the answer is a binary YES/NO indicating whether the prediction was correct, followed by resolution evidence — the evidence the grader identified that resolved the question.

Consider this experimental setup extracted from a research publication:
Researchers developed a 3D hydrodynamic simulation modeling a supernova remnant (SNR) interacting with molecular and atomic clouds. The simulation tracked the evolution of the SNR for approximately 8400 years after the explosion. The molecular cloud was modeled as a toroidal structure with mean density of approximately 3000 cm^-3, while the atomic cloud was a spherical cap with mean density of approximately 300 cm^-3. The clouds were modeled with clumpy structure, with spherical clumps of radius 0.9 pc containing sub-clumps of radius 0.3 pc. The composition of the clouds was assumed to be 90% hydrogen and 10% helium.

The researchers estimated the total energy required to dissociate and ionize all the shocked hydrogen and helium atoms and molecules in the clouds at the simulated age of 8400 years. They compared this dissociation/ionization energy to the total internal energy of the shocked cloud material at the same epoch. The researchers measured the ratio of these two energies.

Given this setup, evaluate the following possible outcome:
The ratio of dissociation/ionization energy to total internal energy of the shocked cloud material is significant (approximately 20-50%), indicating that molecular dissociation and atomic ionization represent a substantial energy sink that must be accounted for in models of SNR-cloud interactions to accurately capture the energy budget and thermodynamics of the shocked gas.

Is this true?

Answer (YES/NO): NO